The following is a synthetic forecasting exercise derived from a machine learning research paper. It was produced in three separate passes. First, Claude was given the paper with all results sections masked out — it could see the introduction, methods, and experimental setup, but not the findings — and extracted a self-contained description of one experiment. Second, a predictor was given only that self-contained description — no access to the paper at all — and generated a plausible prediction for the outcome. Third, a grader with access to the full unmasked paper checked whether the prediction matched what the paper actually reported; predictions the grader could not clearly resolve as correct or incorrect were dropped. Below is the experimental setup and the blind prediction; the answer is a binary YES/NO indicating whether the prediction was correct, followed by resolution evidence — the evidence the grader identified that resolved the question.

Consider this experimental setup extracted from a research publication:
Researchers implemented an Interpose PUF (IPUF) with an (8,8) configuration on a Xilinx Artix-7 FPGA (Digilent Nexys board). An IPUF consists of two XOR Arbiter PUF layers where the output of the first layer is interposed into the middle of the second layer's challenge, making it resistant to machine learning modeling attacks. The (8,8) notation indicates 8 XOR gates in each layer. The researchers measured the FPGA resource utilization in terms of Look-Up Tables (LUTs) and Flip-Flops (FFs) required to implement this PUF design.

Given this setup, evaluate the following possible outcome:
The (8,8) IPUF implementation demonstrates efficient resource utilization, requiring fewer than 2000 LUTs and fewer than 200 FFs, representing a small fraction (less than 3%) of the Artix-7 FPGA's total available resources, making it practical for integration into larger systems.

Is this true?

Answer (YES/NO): NO